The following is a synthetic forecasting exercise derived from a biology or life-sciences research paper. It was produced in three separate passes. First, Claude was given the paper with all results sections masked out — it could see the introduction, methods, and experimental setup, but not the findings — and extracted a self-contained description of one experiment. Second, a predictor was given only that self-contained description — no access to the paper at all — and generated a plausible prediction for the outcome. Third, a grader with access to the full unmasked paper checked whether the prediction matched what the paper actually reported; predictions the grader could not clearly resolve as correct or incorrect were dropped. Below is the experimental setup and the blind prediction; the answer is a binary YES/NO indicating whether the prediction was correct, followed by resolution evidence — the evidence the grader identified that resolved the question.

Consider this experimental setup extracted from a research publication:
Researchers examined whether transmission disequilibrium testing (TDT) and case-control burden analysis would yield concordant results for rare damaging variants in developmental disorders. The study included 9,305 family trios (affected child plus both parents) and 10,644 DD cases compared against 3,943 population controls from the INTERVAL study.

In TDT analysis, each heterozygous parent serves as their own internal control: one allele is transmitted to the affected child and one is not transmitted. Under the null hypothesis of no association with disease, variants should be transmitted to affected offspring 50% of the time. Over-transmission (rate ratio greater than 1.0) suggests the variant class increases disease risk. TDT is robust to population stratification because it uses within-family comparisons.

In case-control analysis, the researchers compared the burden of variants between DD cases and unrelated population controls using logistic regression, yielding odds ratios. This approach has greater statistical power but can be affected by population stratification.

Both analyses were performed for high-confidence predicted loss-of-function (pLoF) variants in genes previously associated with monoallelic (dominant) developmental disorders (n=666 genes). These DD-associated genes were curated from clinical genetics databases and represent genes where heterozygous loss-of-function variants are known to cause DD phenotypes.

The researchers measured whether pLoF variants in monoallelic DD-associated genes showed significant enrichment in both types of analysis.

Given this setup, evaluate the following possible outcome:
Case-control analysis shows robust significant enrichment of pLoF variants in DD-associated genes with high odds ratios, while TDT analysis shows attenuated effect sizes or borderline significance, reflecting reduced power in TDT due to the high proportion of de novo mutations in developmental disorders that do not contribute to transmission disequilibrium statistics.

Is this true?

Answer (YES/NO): NO